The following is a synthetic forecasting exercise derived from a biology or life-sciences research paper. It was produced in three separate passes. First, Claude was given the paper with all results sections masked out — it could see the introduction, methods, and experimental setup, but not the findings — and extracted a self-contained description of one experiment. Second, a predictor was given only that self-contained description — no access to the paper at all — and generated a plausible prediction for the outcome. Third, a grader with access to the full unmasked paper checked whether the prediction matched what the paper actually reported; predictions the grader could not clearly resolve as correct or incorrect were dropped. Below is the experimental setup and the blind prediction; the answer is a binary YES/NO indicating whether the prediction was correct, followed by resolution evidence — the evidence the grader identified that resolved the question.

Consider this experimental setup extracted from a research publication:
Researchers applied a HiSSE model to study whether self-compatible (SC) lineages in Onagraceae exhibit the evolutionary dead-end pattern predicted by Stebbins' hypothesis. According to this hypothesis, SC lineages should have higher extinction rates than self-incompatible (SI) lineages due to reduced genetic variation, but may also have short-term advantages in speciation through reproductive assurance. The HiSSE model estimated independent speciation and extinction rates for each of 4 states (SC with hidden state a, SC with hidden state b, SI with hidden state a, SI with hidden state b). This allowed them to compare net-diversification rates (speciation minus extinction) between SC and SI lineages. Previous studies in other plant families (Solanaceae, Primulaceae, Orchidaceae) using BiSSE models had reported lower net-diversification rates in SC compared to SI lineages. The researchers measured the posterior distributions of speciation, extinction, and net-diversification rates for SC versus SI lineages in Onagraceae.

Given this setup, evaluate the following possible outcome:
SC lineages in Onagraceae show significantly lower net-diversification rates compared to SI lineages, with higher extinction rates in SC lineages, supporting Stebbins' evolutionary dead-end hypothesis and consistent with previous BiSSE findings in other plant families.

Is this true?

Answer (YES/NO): YES